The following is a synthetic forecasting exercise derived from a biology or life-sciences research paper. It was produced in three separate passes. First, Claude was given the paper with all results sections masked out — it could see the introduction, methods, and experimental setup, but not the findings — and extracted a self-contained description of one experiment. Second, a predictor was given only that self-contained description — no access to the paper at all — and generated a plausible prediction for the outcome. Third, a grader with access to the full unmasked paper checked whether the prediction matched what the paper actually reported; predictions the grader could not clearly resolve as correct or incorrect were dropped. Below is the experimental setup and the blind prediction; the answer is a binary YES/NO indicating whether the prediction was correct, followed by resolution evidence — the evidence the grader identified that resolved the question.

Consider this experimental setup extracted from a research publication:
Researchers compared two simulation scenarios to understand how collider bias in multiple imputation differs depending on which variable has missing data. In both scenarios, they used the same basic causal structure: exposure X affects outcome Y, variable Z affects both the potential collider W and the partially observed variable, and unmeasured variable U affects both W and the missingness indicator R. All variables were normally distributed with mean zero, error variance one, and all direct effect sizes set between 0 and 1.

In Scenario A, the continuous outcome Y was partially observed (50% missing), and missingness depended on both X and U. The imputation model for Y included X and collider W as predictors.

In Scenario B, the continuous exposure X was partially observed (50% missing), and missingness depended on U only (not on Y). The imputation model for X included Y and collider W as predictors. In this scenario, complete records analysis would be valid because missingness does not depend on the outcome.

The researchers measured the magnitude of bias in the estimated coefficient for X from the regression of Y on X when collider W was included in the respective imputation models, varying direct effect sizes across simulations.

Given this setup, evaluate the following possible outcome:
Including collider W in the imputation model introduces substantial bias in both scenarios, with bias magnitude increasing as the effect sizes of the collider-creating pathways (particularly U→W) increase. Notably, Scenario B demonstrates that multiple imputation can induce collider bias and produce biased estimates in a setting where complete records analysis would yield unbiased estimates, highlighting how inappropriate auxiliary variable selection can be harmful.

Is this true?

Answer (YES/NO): NO